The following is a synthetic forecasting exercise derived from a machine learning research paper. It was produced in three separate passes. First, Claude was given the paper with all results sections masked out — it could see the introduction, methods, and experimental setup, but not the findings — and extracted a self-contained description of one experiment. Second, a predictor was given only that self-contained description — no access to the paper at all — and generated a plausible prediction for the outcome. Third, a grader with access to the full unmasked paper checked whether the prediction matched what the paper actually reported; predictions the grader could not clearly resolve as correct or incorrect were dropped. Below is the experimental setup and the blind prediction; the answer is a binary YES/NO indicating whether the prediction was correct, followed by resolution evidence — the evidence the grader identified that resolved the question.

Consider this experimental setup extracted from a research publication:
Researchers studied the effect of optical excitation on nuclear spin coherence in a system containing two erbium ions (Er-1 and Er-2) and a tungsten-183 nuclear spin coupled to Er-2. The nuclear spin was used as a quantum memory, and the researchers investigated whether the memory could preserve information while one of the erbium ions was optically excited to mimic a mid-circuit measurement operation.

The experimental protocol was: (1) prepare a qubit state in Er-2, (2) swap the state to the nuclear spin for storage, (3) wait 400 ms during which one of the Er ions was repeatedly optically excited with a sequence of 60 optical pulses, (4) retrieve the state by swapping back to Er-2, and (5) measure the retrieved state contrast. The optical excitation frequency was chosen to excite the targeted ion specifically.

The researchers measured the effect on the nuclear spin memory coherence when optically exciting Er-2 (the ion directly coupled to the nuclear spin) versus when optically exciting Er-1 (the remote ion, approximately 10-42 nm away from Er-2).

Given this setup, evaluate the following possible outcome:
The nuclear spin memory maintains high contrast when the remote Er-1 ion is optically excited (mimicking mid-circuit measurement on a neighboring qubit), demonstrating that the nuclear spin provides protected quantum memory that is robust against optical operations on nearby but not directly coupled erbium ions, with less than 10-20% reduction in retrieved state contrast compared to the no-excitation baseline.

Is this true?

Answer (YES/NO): YES